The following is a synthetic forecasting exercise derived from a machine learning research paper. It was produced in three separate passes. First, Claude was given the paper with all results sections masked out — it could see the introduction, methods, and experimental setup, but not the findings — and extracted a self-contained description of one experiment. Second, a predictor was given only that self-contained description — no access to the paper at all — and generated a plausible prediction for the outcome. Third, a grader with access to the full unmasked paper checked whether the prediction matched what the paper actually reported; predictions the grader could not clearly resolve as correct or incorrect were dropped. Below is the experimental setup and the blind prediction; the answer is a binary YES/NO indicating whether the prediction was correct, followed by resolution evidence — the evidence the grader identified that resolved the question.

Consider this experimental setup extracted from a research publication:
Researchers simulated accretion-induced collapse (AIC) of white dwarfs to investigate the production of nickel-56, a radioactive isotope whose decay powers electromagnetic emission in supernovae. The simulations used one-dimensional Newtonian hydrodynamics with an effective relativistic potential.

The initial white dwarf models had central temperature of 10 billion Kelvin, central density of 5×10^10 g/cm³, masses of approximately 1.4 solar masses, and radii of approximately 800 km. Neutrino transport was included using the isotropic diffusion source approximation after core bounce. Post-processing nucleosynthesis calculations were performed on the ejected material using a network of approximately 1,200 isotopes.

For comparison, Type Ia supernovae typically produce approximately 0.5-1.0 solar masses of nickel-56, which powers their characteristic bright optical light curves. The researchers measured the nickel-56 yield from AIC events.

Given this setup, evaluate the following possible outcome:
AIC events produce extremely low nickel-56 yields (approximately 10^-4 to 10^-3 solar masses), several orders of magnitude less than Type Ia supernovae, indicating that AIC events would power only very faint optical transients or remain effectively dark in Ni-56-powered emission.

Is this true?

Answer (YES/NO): YES